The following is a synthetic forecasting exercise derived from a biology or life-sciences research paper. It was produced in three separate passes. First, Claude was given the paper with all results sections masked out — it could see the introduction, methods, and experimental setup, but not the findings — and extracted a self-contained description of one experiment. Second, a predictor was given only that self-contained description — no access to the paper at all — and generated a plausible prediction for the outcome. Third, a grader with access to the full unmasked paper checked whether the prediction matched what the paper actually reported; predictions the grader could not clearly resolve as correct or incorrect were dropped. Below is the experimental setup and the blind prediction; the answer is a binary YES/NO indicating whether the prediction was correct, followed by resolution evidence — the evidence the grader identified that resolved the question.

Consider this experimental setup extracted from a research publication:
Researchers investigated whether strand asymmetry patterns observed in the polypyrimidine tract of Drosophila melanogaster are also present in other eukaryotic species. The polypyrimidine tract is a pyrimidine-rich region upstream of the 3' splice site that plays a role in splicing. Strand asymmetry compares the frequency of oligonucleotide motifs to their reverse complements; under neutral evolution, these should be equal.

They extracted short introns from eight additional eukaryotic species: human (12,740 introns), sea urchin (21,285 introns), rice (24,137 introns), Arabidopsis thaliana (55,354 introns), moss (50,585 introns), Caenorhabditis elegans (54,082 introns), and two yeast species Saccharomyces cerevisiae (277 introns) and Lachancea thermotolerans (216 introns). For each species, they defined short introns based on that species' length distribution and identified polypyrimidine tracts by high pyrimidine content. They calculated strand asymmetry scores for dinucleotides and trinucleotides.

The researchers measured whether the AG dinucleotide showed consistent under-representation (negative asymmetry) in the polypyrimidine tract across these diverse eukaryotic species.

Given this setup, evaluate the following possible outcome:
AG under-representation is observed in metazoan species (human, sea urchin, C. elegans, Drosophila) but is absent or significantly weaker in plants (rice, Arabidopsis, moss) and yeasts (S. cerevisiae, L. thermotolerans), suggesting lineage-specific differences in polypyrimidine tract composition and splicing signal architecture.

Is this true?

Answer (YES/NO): NO